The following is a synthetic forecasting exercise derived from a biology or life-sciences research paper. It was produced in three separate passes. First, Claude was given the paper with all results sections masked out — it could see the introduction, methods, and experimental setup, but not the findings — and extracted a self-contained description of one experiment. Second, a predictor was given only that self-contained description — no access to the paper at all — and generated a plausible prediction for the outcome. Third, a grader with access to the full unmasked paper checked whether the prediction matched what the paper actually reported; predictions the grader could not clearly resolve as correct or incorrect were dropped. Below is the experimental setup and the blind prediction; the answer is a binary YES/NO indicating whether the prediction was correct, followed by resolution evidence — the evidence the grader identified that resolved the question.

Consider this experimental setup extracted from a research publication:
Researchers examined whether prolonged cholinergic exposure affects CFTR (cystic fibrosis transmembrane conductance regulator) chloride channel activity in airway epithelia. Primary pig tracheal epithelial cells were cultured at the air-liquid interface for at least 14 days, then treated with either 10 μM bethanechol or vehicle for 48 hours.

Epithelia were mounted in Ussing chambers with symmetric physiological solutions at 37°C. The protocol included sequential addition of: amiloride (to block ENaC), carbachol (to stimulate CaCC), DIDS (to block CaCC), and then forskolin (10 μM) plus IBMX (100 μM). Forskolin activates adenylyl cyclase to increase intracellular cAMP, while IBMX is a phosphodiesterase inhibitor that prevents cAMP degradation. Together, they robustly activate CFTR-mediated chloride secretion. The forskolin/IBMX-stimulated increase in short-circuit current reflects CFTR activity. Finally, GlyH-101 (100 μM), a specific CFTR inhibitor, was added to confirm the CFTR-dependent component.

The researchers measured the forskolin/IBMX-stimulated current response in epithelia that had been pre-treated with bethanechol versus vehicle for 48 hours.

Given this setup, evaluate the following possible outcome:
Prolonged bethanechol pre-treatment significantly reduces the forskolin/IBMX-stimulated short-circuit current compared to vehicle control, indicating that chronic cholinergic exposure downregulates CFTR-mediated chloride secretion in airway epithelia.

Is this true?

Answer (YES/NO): YES